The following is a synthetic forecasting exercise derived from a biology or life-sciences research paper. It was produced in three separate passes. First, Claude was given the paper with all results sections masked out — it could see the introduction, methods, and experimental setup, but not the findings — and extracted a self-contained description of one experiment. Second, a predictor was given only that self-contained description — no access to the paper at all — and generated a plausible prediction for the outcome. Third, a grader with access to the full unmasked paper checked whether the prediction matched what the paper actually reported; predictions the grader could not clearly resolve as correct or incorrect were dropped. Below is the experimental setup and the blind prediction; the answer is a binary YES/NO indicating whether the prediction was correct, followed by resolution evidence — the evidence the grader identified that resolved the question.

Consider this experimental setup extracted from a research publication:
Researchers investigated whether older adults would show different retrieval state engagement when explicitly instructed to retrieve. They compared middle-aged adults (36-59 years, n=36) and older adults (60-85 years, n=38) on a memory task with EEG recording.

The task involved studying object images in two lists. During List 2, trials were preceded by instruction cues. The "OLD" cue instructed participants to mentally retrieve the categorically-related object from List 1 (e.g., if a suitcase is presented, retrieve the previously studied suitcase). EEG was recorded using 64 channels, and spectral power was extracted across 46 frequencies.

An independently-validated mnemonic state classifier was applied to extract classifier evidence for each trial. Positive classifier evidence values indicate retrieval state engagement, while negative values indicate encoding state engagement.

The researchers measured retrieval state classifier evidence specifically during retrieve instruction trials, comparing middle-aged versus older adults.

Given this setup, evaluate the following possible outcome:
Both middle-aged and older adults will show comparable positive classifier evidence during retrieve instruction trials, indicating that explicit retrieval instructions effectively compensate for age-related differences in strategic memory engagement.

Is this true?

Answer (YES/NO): NO